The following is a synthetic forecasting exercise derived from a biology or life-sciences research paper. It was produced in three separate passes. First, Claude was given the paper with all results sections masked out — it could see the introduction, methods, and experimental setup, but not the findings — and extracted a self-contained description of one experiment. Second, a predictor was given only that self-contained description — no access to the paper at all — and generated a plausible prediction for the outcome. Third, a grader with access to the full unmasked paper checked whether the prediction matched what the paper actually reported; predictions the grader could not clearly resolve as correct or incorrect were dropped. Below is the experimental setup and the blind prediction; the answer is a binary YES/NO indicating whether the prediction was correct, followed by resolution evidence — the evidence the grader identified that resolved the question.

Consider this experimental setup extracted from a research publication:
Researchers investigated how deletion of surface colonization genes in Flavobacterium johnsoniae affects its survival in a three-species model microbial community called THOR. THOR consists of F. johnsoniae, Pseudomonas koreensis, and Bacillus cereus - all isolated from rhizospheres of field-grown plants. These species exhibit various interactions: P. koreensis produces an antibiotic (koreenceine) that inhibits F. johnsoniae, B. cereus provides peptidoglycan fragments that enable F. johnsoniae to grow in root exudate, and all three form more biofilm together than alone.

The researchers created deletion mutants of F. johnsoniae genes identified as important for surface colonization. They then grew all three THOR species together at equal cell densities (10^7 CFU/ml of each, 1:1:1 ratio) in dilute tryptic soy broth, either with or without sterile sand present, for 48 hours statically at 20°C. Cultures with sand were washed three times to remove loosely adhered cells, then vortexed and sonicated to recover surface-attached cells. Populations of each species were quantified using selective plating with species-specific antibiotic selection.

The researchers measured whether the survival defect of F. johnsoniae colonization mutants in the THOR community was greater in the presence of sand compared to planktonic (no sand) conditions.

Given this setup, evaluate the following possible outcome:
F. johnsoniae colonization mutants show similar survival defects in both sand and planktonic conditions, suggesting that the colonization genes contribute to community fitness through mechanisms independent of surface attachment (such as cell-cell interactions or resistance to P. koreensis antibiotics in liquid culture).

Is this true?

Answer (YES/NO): NO